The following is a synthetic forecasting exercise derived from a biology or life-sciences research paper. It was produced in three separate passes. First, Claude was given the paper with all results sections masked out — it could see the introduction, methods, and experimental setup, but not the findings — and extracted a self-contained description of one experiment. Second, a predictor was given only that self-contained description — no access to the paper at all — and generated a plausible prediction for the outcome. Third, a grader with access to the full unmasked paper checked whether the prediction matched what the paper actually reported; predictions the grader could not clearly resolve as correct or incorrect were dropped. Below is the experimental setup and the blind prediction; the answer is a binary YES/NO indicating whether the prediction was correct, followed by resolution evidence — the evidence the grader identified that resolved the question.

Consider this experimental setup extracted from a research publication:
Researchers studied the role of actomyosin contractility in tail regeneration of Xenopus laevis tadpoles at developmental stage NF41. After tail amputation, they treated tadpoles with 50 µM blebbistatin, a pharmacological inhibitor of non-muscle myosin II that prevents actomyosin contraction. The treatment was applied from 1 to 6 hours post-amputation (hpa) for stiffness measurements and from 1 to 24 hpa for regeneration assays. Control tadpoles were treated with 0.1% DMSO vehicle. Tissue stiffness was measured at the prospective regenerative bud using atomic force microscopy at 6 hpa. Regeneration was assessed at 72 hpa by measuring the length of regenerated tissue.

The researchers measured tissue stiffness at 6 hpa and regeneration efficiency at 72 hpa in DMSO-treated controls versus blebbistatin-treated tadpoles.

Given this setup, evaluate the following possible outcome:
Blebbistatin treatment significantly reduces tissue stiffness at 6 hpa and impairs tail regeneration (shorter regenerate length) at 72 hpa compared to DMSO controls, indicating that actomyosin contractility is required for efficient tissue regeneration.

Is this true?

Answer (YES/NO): YES